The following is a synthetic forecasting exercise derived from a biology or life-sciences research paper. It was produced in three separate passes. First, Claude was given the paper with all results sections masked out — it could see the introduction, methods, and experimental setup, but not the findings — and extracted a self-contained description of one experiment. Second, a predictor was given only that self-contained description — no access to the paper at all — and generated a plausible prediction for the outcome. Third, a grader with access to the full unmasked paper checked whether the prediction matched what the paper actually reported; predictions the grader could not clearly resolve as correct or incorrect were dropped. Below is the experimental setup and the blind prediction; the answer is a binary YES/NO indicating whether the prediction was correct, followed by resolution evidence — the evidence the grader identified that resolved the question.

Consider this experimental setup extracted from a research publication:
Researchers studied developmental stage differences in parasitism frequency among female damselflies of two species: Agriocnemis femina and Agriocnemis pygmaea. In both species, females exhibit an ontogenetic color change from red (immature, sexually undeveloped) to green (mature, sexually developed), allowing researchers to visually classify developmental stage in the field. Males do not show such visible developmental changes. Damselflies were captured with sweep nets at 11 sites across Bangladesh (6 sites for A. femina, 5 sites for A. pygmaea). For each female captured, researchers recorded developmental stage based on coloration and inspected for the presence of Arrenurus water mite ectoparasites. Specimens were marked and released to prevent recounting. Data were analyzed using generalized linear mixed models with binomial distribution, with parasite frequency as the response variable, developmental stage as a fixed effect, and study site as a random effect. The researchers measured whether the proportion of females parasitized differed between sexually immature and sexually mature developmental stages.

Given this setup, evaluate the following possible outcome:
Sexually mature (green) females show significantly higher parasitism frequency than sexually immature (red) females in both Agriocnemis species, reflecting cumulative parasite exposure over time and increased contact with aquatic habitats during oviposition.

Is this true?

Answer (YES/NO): NO